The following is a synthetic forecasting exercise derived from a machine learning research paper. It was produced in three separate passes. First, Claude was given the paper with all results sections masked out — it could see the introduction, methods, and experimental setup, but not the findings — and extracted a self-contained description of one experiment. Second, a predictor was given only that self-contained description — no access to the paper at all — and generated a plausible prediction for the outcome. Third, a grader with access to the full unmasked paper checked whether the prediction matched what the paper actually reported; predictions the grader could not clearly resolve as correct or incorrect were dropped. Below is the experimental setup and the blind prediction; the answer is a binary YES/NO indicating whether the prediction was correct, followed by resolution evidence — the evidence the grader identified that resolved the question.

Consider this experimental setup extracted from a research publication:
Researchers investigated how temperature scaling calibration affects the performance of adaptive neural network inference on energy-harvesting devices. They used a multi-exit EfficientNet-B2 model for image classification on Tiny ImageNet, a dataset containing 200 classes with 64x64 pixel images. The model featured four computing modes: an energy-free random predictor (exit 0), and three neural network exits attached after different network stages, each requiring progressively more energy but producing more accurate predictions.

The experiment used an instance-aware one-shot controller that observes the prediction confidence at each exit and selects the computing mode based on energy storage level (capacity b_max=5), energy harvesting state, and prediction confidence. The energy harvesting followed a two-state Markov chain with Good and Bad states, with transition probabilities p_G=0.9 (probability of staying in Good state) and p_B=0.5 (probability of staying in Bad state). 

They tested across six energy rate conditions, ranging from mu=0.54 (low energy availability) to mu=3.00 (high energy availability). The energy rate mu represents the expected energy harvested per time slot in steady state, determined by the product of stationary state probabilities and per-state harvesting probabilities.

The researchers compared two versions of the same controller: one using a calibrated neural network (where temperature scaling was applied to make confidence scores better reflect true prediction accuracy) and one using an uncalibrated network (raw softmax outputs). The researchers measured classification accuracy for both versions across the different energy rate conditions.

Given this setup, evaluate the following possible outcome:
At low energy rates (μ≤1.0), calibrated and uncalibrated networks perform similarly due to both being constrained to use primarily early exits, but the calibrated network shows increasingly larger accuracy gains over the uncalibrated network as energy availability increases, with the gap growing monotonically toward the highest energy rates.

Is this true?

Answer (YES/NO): NO